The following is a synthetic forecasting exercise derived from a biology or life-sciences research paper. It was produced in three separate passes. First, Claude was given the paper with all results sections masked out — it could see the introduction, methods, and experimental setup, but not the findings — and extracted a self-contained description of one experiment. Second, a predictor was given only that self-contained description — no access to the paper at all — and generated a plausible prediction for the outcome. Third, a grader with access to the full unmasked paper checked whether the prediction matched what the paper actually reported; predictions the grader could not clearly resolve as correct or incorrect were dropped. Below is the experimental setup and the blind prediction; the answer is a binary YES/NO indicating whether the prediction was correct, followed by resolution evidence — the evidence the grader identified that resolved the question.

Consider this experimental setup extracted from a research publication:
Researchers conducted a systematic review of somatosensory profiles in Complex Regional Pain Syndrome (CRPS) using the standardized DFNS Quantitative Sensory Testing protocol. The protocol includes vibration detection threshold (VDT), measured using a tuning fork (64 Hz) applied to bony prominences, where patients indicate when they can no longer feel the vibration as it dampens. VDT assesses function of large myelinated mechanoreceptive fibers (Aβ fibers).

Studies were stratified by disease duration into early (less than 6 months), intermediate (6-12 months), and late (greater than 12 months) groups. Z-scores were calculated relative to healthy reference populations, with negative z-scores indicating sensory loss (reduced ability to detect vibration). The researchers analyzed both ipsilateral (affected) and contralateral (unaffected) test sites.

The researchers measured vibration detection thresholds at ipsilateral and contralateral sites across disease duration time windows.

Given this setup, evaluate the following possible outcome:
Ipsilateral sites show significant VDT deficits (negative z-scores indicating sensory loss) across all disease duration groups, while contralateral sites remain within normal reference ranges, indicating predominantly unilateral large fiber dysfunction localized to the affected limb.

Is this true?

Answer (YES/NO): NO